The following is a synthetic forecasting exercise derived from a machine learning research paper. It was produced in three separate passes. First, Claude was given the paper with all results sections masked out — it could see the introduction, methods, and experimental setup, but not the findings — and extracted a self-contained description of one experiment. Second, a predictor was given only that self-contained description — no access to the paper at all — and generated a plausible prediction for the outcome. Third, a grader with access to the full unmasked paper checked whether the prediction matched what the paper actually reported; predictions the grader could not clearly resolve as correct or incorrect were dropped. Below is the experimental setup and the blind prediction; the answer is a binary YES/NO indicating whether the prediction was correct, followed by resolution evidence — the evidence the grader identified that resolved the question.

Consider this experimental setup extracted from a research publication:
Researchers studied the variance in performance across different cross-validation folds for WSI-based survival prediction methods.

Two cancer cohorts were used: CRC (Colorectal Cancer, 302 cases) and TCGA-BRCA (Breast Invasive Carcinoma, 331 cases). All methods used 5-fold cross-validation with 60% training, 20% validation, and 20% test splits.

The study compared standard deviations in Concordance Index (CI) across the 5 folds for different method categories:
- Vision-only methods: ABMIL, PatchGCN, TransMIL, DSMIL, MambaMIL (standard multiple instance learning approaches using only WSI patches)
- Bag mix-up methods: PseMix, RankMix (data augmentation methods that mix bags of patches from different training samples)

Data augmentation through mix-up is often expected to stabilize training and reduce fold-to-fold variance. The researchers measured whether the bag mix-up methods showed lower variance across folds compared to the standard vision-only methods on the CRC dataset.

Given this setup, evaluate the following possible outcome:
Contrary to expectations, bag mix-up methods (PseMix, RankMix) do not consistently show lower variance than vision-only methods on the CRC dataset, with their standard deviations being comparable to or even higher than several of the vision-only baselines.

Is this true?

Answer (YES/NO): YES